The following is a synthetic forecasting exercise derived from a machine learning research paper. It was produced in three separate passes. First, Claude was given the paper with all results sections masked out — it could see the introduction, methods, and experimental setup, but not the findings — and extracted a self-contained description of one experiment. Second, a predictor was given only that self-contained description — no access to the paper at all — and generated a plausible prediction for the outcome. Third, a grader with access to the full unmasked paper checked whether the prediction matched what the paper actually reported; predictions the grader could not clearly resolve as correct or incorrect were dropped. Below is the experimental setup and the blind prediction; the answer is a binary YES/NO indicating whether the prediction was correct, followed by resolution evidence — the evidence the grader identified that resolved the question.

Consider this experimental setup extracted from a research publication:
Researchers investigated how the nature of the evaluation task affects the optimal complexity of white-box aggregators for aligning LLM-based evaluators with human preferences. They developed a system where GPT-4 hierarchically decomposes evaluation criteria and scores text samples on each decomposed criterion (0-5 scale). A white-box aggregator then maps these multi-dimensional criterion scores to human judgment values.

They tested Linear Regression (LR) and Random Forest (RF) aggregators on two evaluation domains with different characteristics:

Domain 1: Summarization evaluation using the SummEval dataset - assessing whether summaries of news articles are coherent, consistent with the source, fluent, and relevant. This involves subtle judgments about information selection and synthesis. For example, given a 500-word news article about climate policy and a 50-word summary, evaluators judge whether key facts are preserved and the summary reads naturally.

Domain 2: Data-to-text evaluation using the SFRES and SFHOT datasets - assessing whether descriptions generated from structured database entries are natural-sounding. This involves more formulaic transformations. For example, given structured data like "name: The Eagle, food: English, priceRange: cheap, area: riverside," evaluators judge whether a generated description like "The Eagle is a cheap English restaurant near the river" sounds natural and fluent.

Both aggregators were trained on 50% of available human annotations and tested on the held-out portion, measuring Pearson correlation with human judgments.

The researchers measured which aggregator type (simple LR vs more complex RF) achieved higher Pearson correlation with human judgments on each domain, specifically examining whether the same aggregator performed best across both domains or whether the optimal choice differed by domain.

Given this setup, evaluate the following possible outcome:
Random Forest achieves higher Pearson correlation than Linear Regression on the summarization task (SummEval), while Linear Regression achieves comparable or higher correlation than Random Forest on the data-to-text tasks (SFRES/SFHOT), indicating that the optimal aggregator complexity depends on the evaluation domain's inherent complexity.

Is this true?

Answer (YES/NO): YES